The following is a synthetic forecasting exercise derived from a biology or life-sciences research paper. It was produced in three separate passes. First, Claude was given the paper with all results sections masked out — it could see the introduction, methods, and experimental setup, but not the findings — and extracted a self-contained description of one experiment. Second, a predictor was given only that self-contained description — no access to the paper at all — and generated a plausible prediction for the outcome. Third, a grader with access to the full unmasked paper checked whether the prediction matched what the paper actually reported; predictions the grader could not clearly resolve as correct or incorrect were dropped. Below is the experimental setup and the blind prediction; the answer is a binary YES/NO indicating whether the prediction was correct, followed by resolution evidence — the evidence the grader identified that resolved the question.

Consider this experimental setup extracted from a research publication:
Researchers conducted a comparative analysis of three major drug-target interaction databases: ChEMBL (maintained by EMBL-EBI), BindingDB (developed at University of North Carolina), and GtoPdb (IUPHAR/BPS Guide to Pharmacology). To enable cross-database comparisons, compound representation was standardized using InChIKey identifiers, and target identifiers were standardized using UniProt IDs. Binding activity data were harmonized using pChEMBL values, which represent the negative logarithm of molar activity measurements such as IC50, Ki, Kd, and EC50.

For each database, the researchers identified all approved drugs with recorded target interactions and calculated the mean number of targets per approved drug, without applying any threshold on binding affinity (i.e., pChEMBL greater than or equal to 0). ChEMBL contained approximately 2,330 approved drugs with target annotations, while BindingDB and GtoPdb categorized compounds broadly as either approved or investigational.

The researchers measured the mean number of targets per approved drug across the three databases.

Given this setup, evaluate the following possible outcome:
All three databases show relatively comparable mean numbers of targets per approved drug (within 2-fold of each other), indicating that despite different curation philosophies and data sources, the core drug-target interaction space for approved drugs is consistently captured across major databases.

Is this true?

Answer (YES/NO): NO